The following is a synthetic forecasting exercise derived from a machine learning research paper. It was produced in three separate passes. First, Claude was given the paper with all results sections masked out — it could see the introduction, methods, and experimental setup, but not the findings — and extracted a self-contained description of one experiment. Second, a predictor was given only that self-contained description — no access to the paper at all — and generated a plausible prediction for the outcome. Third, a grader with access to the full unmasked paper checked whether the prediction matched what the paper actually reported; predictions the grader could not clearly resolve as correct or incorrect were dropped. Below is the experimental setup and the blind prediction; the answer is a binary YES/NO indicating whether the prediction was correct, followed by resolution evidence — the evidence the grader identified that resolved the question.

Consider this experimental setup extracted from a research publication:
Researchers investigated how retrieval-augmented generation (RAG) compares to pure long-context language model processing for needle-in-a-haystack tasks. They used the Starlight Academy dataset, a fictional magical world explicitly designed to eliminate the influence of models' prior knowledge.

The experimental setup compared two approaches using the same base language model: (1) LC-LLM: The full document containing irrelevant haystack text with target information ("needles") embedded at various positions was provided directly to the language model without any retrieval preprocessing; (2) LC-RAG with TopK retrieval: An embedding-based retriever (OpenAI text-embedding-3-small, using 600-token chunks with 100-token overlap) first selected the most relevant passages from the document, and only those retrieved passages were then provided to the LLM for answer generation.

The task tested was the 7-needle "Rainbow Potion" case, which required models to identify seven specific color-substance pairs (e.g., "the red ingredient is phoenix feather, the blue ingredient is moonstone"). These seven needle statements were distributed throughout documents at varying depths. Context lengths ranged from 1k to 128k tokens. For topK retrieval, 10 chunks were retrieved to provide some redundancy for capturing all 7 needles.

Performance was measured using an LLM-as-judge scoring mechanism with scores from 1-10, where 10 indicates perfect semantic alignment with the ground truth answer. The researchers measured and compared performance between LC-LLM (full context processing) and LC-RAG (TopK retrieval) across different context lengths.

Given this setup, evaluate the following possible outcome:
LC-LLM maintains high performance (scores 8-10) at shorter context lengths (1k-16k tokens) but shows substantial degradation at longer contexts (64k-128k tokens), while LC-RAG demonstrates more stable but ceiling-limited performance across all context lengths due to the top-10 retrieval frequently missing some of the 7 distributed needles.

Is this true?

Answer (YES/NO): NO